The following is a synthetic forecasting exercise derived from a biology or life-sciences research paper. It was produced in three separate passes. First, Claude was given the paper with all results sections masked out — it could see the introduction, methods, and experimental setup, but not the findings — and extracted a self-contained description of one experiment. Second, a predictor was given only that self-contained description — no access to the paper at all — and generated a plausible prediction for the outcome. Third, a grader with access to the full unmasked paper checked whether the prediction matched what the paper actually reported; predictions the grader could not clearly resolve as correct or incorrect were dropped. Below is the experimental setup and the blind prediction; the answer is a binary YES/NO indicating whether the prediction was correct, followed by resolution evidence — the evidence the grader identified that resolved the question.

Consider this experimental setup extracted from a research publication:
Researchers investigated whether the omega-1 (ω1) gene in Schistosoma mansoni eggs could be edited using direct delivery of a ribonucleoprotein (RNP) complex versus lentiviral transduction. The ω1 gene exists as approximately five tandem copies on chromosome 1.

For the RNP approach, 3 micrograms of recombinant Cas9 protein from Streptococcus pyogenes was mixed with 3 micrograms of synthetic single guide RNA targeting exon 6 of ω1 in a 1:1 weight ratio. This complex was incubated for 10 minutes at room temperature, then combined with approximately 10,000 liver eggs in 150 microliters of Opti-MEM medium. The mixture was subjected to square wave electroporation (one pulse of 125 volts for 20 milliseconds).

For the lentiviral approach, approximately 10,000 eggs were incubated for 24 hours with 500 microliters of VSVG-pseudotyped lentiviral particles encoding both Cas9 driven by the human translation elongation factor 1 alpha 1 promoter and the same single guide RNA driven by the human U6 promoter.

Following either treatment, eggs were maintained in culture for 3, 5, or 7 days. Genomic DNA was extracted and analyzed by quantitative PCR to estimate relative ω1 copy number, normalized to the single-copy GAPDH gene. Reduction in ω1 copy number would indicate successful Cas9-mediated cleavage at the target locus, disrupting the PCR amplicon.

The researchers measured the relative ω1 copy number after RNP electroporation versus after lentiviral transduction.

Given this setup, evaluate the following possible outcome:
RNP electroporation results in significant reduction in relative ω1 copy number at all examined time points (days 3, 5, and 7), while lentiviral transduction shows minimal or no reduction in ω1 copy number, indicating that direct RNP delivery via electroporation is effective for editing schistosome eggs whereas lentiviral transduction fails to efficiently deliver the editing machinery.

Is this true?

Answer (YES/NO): NO